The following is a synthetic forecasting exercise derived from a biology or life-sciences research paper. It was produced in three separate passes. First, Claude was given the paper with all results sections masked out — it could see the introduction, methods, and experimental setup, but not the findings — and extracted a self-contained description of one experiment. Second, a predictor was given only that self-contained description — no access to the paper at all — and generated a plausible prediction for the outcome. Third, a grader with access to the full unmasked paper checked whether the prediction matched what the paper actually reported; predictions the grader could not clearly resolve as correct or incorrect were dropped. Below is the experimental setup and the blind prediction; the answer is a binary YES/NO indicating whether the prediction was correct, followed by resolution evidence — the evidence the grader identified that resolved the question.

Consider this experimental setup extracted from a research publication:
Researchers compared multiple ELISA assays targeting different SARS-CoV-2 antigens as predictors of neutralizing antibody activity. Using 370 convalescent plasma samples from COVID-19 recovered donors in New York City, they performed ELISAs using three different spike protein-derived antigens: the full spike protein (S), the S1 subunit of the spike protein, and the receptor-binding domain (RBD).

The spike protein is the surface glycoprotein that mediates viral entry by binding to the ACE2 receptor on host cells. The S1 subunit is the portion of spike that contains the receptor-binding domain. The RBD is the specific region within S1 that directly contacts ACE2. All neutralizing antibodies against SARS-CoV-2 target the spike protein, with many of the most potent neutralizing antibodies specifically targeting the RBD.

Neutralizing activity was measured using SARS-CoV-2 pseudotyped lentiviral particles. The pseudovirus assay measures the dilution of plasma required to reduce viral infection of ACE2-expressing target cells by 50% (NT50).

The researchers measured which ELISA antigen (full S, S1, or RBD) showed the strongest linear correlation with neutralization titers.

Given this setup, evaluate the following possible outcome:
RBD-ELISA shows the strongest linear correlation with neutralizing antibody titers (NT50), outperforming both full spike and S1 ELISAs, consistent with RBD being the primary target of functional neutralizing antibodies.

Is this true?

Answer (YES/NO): NO